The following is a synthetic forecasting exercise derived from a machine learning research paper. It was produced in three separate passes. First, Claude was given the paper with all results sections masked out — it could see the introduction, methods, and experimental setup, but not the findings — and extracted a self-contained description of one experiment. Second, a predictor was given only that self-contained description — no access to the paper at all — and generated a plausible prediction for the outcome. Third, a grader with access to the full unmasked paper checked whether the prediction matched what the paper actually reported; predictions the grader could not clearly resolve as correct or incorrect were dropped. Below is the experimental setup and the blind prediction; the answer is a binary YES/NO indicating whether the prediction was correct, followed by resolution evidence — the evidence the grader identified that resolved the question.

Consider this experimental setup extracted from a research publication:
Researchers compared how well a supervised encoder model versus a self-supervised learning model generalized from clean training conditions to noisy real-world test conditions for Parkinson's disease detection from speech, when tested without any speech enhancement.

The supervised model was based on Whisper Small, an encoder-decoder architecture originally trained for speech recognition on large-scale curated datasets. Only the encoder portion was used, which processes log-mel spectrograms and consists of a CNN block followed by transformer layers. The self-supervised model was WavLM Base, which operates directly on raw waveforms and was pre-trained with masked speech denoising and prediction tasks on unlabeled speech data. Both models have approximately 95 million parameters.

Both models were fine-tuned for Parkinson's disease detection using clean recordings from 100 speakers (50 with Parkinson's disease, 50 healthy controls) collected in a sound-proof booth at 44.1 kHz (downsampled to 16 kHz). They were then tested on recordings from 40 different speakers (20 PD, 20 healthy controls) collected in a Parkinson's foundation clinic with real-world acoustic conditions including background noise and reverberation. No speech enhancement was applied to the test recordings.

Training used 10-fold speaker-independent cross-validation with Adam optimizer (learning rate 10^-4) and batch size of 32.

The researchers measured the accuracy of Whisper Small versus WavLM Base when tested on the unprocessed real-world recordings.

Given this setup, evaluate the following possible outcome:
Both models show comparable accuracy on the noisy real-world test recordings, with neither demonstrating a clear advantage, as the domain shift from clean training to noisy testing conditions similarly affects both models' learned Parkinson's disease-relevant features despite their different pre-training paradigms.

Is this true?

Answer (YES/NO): NO